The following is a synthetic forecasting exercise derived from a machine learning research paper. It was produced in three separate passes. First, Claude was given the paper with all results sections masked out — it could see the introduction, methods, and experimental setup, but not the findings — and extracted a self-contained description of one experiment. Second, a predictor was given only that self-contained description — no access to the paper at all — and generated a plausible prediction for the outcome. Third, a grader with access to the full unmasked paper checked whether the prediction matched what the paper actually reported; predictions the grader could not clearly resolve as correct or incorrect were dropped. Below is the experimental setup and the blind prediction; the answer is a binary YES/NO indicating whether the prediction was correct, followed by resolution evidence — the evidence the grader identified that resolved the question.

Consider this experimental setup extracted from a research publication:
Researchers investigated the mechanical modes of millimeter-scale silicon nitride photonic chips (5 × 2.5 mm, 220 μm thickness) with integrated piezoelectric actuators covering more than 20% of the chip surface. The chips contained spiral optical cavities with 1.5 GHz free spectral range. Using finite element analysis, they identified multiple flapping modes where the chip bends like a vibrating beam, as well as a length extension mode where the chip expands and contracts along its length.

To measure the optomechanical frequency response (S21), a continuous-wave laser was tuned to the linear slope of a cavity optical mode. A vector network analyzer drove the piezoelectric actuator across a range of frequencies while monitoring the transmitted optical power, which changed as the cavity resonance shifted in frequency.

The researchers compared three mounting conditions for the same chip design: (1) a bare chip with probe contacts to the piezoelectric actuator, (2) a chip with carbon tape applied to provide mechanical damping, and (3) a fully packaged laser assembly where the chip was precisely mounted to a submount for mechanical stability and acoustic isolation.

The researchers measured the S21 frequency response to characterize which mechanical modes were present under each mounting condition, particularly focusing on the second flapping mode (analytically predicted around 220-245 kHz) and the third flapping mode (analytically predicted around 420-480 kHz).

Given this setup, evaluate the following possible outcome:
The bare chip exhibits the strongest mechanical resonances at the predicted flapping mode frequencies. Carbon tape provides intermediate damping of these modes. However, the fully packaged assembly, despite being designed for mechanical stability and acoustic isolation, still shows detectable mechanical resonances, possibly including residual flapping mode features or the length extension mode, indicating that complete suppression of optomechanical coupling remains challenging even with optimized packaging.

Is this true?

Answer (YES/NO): YES